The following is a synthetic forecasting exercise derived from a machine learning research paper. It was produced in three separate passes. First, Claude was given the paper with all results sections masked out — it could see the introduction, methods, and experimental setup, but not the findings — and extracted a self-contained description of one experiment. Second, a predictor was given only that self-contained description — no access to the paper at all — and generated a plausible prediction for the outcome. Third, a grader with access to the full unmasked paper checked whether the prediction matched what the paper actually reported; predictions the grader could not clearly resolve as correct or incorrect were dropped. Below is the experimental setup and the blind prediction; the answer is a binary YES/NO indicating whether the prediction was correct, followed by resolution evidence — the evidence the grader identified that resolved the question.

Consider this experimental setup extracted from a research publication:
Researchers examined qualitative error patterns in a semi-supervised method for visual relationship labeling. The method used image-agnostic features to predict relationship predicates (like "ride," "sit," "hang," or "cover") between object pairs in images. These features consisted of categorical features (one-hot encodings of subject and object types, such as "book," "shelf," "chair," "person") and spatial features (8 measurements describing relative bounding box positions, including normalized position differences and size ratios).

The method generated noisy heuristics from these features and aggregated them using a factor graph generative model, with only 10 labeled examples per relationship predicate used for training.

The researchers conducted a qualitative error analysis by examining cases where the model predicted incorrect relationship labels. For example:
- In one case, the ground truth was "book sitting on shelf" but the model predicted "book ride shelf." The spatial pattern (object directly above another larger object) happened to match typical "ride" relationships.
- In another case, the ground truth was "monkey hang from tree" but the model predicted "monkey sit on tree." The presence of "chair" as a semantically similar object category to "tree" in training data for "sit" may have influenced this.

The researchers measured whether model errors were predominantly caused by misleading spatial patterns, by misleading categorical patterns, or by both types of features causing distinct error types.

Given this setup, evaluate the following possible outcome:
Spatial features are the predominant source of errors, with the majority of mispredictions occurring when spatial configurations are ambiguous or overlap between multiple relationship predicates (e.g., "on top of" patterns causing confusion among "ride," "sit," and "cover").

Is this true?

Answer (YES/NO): NO